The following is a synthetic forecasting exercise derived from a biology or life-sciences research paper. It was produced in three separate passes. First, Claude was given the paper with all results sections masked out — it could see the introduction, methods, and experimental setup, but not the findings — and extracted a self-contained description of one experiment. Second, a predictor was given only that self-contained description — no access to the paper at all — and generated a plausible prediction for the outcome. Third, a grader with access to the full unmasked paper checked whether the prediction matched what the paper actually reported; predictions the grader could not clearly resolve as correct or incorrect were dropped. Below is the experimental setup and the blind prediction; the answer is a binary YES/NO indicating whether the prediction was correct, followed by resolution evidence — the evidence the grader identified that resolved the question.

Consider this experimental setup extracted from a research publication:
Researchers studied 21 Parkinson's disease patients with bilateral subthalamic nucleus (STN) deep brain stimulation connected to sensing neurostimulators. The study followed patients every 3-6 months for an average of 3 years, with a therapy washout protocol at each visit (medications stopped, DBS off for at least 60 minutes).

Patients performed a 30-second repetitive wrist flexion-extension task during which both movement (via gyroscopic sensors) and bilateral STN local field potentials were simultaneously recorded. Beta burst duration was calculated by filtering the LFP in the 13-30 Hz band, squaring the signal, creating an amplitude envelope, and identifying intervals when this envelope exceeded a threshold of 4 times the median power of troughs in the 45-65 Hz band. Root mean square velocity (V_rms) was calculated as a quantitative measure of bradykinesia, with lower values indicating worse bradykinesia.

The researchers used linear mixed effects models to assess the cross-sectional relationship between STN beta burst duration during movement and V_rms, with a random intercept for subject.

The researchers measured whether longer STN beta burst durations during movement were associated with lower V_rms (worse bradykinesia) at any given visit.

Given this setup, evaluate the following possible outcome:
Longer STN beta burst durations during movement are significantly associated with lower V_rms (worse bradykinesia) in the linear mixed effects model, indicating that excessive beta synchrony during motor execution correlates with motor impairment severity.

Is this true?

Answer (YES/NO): NO